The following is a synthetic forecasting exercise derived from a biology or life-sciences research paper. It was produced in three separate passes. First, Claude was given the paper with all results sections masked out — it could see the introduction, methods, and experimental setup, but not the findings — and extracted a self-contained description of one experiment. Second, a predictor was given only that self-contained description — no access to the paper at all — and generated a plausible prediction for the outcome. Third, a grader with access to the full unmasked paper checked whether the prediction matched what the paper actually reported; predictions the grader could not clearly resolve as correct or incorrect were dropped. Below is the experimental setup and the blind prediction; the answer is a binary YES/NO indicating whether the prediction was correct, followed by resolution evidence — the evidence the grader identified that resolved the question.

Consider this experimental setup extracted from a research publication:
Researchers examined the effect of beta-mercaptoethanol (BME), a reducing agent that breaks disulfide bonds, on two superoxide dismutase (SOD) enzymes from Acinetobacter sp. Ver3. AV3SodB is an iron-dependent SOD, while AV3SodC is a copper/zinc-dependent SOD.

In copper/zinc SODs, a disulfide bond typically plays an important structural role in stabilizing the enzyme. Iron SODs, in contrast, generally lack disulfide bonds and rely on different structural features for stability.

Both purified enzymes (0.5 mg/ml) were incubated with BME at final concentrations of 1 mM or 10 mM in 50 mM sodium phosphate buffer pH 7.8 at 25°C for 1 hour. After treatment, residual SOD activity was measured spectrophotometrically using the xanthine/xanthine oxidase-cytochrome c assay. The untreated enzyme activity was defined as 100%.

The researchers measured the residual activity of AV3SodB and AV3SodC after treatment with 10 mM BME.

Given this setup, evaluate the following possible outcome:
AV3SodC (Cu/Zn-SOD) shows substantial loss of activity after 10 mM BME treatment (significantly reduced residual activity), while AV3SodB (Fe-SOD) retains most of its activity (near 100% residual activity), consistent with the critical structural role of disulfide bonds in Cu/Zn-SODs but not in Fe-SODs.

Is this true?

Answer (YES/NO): NO